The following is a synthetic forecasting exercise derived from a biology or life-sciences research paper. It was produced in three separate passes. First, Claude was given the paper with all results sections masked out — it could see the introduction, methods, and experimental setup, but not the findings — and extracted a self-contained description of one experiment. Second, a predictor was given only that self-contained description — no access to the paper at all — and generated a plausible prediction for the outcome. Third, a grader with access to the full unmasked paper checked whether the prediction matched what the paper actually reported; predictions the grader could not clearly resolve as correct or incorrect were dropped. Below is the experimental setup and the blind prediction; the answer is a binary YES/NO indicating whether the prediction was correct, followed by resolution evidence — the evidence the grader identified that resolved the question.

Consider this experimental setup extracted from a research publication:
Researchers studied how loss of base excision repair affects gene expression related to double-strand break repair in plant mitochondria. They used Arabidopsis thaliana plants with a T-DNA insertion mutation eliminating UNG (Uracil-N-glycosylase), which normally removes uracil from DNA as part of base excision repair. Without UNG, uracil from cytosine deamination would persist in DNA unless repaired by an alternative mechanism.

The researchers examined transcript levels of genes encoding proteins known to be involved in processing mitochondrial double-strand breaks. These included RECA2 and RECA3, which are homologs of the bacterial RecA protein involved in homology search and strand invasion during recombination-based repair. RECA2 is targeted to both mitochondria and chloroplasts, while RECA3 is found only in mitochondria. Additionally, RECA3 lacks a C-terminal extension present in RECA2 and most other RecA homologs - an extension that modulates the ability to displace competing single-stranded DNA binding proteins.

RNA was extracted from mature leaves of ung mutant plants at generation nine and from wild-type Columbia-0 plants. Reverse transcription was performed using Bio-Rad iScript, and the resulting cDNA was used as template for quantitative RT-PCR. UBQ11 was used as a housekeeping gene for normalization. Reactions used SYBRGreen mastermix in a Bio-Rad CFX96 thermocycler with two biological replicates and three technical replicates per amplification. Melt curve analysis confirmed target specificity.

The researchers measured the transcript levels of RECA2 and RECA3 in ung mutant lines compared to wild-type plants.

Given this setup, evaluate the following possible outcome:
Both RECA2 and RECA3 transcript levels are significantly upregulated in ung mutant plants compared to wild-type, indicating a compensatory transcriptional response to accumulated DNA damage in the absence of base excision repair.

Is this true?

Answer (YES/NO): NO